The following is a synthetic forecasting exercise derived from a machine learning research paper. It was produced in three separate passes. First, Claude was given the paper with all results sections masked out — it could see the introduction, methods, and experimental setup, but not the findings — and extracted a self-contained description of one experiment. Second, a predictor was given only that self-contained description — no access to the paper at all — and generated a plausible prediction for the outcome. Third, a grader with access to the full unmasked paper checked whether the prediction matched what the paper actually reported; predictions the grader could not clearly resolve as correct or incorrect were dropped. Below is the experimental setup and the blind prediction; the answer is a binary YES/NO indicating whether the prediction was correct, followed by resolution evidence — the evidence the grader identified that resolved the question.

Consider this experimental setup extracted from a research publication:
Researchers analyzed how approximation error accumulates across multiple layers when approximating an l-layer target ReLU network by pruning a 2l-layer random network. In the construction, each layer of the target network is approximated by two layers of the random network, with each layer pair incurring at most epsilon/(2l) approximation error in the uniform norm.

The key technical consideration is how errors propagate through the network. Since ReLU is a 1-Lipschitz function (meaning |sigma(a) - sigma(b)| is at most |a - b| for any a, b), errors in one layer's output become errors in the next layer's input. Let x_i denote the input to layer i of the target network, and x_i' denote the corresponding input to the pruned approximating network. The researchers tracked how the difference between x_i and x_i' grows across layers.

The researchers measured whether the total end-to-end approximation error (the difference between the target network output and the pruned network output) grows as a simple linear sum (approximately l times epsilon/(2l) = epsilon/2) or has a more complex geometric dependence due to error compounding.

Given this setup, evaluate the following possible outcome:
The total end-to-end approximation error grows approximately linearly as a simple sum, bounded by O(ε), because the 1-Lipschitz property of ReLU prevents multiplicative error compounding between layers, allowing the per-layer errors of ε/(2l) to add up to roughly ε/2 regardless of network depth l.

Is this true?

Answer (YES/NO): YES